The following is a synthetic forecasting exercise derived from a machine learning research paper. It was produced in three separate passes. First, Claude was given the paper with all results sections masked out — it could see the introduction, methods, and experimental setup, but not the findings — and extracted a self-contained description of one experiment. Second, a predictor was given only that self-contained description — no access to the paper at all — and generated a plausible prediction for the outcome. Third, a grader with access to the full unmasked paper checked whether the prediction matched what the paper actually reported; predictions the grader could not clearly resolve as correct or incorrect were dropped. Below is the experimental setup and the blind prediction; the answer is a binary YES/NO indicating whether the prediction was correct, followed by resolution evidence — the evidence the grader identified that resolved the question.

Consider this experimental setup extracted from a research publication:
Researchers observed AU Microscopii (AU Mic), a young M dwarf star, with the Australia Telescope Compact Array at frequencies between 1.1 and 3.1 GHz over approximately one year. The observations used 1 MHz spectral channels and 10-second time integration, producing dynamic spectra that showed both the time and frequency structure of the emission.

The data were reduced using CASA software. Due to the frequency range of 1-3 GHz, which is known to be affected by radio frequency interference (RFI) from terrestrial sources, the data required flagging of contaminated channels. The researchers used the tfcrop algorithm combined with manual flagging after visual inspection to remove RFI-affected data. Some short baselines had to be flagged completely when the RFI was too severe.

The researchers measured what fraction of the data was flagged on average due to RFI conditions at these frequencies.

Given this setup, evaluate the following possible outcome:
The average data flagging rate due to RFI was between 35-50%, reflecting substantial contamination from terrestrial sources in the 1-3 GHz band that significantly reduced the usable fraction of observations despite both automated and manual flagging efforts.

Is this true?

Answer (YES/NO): NO